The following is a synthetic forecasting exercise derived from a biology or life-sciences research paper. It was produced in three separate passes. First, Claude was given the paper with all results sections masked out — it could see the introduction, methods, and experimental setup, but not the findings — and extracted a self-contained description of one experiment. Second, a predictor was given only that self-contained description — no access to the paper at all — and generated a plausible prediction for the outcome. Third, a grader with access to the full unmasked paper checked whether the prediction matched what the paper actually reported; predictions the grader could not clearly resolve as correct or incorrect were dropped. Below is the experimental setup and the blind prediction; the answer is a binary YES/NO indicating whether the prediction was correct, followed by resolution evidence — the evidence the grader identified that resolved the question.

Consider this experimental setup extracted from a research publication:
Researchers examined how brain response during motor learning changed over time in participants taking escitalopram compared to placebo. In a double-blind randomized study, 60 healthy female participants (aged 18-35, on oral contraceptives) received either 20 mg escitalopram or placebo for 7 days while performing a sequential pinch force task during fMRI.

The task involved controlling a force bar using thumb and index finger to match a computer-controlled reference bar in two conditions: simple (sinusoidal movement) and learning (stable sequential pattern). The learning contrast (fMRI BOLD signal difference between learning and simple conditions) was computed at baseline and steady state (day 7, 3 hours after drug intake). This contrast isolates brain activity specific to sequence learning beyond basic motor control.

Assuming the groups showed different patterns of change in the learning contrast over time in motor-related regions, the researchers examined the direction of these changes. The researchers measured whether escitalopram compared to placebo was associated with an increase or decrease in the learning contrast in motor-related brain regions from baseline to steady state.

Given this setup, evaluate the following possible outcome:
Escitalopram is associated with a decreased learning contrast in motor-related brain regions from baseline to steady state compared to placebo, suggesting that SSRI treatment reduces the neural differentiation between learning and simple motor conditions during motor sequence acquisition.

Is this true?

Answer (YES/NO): NO